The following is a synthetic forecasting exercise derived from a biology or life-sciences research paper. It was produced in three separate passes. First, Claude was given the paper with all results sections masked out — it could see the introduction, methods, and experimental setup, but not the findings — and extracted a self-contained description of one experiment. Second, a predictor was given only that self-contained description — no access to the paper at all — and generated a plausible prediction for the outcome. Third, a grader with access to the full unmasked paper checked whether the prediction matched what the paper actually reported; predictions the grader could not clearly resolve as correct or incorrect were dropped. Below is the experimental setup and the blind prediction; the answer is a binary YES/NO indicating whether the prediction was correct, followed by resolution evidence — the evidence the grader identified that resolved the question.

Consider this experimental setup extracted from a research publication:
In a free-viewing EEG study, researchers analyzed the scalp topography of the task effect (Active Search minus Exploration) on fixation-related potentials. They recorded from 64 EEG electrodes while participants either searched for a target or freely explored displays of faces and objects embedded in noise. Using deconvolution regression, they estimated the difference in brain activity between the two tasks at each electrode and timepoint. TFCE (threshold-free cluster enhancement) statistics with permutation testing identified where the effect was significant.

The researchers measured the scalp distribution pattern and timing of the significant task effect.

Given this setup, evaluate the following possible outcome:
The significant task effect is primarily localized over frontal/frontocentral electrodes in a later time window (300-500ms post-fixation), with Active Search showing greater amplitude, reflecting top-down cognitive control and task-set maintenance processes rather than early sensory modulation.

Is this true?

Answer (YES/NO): NO